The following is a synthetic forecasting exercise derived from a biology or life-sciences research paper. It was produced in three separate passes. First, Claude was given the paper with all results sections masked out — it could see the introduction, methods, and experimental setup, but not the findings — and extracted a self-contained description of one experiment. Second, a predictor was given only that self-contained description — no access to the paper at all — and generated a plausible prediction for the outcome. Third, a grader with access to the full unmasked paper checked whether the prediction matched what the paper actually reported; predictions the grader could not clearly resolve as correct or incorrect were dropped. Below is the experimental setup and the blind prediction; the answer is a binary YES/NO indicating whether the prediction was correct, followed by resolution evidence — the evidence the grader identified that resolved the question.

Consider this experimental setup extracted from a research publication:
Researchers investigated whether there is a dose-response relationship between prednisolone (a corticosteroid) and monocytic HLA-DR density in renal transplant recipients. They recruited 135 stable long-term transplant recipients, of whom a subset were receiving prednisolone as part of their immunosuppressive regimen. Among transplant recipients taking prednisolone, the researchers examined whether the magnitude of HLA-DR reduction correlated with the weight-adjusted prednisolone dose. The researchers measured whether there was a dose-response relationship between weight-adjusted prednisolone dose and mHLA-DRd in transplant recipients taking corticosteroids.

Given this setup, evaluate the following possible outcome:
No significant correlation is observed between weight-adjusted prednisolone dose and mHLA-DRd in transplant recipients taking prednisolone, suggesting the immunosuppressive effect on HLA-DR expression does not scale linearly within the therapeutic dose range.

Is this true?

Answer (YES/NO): YES